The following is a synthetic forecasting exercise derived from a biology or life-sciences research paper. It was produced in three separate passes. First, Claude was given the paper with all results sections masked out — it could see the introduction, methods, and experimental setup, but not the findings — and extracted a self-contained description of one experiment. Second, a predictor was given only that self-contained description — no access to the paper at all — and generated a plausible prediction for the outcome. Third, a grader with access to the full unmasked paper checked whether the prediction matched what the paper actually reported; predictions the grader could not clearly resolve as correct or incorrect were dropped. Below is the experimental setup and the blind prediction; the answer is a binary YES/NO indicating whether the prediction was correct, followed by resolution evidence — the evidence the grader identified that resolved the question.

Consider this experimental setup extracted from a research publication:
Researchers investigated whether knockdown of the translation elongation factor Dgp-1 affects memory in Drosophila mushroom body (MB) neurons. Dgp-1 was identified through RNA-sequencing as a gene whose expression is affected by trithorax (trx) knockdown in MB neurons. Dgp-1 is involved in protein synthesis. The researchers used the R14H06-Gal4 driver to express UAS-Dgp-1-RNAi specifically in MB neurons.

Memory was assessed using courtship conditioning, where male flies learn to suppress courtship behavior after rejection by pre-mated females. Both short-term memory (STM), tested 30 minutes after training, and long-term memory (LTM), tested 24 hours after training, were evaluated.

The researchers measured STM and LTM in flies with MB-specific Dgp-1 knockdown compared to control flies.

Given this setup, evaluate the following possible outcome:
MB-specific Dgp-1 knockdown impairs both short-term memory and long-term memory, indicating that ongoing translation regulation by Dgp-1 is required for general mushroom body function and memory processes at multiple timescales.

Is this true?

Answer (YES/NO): NO